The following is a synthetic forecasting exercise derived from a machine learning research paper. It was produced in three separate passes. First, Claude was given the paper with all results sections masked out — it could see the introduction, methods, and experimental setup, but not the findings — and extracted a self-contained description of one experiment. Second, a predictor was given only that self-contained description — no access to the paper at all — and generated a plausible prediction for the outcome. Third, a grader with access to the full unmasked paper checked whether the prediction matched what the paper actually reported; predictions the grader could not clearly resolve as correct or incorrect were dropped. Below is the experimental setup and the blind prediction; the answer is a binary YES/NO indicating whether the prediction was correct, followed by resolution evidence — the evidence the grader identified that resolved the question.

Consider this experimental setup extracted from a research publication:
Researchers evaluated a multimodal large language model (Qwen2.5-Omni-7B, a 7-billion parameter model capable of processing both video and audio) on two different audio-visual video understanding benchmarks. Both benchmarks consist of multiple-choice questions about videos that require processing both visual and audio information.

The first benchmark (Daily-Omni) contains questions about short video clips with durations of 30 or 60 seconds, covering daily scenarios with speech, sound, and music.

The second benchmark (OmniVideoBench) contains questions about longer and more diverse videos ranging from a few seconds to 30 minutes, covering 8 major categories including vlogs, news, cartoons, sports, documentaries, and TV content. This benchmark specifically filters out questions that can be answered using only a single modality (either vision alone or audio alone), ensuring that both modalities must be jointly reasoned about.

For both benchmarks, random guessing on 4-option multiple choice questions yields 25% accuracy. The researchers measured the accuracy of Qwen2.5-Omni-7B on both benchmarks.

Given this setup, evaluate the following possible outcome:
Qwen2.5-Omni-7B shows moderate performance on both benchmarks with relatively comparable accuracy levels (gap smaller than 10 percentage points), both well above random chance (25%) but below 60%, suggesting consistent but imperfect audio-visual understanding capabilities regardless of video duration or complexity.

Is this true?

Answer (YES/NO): NO